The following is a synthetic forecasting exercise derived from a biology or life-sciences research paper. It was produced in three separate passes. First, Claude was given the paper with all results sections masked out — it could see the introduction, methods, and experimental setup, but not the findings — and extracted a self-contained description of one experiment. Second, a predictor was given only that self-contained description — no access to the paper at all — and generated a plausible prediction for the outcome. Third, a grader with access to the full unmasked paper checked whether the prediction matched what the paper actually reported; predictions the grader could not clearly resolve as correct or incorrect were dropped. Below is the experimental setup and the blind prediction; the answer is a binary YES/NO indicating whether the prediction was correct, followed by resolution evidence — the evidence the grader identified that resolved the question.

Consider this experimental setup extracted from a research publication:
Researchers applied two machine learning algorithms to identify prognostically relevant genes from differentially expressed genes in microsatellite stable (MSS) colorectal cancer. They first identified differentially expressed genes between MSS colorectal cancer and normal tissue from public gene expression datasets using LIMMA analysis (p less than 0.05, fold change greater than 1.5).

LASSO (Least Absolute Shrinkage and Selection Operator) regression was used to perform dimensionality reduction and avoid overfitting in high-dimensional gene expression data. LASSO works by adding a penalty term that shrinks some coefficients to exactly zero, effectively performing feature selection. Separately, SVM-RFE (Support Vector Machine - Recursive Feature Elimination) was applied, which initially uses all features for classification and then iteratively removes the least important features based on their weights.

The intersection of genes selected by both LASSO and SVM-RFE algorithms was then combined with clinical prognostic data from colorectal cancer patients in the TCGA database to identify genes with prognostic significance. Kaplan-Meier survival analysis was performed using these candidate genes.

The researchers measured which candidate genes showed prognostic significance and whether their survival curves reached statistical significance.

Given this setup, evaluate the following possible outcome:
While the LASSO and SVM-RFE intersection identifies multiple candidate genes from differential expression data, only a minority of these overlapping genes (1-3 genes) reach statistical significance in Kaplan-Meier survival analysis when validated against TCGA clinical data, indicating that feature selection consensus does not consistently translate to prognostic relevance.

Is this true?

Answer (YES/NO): NO